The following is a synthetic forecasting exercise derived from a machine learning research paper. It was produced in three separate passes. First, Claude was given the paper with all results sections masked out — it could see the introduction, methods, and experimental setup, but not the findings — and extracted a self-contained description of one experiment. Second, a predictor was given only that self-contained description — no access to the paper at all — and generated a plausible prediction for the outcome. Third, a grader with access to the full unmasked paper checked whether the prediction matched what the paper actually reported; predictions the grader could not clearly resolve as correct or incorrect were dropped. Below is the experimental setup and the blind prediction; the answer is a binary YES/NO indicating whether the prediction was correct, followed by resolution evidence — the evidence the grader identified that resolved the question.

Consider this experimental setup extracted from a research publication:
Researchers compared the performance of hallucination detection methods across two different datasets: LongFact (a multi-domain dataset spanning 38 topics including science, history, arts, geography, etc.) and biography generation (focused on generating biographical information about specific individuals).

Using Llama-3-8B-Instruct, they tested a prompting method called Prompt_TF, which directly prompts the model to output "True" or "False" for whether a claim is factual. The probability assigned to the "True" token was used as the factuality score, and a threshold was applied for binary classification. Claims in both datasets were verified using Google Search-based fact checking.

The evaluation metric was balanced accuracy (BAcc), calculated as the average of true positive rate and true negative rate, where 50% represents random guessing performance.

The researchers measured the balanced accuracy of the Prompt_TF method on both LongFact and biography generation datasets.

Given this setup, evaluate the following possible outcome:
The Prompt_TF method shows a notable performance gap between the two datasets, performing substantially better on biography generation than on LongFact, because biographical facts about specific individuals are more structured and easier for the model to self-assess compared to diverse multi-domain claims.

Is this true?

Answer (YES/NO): NO